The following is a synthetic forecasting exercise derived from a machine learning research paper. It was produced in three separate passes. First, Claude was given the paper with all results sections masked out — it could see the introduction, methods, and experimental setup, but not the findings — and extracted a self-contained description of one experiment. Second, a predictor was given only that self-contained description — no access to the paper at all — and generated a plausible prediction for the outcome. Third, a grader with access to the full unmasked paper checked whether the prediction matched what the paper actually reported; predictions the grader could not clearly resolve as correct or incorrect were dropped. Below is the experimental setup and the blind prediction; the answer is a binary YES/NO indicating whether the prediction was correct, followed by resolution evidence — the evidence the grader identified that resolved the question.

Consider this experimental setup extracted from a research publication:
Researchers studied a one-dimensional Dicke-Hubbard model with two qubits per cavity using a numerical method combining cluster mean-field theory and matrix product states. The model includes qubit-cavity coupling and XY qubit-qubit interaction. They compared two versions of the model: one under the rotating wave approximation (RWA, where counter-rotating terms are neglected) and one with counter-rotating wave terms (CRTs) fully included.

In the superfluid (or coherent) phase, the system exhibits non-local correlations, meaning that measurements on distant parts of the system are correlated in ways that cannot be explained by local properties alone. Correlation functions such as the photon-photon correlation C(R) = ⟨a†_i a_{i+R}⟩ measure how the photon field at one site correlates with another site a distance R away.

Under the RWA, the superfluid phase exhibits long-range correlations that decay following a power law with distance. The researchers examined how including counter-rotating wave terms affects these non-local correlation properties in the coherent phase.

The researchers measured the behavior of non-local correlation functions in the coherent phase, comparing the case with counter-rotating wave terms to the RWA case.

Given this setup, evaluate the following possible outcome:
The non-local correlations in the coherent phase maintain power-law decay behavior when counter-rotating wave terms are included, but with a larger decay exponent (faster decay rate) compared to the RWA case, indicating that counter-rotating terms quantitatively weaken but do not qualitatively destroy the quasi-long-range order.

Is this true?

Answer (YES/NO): NO